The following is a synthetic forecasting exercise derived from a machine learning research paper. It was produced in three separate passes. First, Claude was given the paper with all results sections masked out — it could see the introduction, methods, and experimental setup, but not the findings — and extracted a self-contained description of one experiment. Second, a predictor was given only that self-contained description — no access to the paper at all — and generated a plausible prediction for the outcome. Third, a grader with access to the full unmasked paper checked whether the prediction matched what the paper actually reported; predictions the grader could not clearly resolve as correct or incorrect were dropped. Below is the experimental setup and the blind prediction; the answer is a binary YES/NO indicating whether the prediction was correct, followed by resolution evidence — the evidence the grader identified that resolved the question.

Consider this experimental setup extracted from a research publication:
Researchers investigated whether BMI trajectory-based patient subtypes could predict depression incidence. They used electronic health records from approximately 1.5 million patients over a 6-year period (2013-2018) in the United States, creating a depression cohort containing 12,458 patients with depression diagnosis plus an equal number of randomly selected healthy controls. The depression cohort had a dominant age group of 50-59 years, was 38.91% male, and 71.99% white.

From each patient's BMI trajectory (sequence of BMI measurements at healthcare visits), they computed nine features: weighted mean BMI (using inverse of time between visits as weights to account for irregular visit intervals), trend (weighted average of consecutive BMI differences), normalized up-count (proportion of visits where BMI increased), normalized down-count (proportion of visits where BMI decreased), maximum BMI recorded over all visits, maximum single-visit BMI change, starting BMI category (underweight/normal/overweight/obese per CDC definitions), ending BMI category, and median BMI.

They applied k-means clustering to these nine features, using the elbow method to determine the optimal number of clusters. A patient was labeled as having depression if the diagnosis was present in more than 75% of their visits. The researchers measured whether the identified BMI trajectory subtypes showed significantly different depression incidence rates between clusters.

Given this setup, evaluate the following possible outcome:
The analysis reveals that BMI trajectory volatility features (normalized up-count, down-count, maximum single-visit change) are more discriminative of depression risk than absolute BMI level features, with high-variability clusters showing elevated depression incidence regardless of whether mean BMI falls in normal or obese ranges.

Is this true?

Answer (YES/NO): NO